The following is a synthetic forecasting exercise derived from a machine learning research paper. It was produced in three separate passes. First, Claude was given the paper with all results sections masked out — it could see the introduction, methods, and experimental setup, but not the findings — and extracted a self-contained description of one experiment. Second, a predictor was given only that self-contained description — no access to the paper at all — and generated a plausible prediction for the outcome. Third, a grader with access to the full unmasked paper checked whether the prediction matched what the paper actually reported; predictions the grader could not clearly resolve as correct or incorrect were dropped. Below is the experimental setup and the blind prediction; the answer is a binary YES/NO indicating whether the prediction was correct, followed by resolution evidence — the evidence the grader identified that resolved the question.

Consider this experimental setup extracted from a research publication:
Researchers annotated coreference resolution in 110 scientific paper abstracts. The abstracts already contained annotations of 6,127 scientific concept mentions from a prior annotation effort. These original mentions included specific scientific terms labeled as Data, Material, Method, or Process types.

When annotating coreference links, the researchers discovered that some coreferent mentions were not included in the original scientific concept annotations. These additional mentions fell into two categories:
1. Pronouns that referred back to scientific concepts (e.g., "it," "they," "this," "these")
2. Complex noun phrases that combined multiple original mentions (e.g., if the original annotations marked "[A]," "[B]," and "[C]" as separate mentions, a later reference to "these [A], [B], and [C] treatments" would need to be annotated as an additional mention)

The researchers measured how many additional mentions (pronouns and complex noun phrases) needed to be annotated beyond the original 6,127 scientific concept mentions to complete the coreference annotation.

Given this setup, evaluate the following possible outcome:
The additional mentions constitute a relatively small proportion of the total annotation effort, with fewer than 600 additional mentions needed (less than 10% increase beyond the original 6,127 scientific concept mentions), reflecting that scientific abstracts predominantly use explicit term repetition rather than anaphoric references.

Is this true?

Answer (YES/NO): NO